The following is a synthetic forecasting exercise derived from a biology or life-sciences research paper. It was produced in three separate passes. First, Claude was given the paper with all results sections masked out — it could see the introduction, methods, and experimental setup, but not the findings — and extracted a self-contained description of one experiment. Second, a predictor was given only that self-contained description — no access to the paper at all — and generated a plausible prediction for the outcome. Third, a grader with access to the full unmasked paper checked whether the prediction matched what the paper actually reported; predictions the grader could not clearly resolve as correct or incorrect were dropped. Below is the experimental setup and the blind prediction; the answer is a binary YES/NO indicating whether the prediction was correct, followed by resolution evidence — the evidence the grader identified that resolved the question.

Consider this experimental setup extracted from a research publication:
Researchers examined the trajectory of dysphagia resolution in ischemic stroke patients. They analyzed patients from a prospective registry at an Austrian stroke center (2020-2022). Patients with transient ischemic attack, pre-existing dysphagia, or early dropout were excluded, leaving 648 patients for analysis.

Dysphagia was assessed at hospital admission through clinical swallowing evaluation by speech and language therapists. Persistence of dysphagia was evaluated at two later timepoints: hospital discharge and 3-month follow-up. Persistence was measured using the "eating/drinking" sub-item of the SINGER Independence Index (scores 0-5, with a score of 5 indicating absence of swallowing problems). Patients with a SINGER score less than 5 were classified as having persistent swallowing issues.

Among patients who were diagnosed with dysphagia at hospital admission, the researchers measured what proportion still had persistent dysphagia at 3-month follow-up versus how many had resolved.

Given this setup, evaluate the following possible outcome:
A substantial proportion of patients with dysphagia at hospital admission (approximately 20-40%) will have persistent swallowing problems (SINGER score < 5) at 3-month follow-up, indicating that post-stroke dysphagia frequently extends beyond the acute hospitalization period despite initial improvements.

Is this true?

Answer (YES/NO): NO